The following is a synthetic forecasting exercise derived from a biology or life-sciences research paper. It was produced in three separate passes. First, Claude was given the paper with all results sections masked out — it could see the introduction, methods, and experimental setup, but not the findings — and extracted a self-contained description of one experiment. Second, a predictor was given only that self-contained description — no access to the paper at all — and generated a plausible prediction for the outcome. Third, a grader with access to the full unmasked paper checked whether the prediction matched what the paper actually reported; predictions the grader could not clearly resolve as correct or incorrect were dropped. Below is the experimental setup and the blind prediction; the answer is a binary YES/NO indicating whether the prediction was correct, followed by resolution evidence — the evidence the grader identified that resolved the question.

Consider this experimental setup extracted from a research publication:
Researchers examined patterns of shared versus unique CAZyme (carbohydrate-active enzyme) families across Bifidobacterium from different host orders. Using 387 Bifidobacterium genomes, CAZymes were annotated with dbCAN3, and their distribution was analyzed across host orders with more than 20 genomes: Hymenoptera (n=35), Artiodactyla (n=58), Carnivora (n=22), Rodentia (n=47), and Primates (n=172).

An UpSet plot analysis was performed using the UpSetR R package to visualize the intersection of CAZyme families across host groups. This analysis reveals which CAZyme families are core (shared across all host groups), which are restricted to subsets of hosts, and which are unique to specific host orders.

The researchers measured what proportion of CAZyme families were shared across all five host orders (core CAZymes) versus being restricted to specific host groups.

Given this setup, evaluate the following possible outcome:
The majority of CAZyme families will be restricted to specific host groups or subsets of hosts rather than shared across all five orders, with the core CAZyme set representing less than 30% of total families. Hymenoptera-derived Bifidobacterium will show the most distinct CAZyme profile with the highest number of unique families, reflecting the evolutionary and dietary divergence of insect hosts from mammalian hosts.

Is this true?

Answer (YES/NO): NO